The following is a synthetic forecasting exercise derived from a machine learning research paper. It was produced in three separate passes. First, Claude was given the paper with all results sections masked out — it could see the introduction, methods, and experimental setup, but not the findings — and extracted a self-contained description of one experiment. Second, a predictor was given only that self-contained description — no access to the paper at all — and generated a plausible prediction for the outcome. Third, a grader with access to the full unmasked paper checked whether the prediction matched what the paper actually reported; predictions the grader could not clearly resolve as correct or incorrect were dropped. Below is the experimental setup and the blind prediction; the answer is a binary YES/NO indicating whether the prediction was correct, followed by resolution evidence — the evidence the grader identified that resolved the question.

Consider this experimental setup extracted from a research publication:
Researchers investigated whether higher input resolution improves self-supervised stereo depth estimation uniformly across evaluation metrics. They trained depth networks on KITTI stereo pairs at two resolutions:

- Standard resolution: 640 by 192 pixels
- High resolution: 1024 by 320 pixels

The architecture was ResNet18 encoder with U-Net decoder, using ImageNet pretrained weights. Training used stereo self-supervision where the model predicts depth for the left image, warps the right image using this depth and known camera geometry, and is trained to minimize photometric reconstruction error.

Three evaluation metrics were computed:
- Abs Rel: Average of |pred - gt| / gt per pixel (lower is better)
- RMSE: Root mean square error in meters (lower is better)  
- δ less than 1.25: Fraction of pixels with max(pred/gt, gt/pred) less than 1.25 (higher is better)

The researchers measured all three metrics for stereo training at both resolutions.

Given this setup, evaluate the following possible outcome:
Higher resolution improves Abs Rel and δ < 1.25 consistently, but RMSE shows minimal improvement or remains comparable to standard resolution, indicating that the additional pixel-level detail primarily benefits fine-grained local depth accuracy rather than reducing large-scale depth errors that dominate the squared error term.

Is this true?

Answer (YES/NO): NO